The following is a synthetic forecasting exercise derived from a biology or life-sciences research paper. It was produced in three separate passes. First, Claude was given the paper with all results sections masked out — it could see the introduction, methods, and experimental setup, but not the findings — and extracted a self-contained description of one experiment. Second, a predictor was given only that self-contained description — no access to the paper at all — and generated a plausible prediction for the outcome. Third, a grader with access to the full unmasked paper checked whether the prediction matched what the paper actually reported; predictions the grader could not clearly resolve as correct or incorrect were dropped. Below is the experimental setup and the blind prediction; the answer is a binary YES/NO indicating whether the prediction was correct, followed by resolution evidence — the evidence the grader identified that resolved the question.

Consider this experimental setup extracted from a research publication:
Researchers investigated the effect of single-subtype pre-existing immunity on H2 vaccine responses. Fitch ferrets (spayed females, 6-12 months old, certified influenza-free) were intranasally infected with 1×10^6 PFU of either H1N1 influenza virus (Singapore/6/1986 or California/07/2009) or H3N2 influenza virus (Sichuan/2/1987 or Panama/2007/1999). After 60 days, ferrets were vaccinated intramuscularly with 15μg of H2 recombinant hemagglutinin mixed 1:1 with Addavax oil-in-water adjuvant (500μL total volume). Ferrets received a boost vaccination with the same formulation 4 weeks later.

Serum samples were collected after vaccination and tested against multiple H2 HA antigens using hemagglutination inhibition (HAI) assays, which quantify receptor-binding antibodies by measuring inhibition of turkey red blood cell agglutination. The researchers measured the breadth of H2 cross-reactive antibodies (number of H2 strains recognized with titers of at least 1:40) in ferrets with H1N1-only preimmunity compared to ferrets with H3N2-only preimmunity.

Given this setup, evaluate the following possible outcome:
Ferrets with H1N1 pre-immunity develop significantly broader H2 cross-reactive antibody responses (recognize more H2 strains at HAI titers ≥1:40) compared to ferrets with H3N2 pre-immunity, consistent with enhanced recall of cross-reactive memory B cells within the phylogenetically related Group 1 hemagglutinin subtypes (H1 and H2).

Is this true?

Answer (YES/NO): YES